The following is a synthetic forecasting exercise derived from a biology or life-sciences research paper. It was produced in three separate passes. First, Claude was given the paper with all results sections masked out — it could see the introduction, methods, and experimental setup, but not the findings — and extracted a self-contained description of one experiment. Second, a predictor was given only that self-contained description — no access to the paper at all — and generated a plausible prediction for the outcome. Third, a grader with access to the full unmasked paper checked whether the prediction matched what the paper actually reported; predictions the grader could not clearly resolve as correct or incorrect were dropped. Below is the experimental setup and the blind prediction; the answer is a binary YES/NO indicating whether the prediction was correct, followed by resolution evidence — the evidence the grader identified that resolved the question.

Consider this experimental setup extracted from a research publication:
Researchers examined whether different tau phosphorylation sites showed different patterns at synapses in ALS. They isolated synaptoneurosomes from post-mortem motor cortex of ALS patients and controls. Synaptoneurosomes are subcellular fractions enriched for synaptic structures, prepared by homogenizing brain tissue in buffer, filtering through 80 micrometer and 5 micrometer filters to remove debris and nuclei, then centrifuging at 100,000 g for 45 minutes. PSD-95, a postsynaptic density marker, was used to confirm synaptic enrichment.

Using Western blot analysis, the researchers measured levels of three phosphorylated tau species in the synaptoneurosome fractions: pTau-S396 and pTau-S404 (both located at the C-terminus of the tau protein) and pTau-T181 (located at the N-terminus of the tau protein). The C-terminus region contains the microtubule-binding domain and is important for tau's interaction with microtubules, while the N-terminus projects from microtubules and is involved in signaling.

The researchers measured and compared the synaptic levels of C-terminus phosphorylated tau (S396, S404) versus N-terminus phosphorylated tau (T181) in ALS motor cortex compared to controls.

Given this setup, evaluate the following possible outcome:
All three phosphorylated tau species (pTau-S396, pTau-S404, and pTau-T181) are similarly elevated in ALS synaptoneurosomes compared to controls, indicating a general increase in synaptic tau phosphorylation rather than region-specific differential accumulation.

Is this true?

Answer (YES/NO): NO